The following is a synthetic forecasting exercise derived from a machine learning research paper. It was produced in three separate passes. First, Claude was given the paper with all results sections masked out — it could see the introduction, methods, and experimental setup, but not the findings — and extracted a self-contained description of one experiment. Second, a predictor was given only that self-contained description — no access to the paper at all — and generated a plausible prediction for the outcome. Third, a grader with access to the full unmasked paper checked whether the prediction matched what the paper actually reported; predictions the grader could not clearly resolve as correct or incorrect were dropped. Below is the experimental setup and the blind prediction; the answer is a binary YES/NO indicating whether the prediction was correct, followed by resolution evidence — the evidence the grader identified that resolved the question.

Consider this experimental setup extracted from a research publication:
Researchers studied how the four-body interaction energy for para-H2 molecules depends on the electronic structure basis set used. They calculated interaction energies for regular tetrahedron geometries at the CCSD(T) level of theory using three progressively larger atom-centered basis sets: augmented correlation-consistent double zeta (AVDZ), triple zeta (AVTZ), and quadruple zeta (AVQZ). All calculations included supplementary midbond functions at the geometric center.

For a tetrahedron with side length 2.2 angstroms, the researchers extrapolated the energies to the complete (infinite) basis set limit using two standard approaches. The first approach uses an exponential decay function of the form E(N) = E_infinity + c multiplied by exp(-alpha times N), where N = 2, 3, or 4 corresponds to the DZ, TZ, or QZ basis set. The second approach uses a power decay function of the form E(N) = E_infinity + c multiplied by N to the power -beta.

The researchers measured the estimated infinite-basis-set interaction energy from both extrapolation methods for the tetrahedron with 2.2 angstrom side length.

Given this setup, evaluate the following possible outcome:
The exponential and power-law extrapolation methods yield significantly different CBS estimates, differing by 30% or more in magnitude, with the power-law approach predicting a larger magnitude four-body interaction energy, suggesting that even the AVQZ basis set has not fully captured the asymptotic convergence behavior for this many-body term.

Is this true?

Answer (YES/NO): NO